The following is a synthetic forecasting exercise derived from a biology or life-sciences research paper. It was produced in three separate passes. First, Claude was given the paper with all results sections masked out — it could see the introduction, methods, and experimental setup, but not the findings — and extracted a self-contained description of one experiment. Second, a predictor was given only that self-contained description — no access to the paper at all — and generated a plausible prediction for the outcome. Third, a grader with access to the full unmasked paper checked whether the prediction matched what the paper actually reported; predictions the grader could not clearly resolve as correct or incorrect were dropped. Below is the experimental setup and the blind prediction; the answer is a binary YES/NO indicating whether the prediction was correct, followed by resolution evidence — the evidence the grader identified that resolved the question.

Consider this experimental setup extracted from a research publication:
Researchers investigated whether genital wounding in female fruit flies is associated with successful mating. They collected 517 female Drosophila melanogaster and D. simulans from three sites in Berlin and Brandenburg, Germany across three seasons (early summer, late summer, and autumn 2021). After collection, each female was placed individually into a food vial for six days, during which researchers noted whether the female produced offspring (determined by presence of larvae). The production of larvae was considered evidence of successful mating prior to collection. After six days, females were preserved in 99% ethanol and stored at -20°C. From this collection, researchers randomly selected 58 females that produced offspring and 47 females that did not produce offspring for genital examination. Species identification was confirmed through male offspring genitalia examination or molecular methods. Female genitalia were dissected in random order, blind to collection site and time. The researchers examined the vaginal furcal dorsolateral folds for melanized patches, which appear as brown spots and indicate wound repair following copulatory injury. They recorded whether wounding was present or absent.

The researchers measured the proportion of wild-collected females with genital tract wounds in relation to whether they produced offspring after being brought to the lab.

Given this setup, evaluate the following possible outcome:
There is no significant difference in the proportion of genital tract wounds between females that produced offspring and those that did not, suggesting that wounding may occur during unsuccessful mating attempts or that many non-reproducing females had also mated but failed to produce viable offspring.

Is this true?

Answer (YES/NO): NO